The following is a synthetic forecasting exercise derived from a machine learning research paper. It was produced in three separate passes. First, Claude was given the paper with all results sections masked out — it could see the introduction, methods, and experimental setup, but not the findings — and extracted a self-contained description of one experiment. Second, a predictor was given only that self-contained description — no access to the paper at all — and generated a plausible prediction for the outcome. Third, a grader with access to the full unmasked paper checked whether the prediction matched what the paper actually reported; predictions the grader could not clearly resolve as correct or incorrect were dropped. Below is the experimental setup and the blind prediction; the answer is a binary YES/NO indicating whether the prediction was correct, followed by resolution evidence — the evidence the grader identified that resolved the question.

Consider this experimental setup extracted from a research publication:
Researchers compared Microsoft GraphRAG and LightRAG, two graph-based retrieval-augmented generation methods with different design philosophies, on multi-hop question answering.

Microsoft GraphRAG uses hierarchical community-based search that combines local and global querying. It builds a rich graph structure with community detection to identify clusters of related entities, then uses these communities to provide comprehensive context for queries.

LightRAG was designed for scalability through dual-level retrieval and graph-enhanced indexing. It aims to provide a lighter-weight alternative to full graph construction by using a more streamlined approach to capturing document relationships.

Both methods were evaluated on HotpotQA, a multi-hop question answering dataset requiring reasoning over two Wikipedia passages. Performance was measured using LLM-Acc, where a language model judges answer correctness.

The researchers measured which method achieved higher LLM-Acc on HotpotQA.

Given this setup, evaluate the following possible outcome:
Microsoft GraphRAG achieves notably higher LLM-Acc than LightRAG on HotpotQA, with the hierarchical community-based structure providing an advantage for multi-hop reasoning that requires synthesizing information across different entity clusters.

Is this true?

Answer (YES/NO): NO